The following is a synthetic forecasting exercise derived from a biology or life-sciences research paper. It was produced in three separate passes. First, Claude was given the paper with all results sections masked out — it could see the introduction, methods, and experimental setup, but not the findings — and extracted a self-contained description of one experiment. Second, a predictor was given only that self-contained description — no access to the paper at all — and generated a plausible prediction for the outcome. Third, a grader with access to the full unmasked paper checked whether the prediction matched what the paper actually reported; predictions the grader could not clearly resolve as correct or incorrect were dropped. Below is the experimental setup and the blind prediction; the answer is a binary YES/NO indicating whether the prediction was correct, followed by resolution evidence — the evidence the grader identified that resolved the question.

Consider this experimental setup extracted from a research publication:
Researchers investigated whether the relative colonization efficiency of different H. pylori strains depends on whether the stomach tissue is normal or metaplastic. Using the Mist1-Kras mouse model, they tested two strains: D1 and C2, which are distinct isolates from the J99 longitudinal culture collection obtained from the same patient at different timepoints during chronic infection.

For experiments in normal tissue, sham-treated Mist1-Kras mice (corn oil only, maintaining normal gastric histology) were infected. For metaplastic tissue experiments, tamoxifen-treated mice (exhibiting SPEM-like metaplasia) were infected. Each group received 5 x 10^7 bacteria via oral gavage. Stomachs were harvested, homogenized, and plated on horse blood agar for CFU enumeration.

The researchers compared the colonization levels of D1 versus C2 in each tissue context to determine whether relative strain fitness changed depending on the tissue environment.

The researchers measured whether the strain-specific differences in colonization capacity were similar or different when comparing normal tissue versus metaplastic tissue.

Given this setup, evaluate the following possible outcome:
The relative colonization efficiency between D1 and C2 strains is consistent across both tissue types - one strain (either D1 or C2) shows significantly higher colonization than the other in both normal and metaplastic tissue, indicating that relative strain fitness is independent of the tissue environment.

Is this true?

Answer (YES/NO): NO